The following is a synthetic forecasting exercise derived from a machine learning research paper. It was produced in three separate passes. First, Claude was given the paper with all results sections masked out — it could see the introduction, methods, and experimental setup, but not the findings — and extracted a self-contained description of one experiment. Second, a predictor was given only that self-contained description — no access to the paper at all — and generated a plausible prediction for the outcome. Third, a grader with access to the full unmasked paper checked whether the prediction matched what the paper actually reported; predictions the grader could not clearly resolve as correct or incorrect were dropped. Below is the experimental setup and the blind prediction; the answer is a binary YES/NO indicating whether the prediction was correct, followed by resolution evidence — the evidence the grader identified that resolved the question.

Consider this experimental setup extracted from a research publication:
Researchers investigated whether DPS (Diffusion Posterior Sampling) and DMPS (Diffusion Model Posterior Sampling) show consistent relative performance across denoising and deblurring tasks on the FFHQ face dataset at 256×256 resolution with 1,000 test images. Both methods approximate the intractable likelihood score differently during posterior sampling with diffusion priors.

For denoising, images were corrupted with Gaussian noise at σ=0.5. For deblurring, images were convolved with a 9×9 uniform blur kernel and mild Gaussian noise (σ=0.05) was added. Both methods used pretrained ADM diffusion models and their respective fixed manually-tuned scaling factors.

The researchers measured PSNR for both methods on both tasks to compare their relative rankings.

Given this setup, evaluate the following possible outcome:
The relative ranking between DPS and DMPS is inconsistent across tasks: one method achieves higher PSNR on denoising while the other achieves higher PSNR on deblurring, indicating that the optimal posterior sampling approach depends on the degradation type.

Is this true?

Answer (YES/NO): NO